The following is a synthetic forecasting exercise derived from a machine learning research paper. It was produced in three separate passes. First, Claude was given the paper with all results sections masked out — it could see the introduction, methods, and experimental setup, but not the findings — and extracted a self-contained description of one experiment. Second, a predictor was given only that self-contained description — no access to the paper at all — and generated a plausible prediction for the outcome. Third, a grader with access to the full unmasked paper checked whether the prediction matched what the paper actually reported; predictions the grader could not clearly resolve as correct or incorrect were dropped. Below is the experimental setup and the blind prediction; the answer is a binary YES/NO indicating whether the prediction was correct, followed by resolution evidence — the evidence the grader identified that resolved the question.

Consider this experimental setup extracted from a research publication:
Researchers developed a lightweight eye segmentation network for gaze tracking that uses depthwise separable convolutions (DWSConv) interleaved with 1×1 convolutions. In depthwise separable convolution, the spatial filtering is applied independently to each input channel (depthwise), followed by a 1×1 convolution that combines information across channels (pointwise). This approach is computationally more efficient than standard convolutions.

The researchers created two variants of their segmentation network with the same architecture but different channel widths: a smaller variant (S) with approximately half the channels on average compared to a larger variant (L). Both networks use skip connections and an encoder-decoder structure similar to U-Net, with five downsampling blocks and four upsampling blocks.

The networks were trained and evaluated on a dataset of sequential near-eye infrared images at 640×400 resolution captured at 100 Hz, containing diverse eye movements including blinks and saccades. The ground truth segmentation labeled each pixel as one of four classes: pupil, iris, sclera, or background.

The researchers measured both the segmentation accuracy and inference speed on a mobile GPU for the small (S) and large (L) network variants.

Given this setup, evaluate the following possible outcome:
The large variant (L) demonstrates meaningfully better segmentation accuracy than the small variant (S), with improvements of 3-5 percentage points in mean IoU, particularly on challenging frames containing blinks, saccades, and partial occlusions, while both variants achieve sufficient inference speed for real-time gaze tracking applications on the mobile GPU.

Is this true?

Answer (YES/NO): NO